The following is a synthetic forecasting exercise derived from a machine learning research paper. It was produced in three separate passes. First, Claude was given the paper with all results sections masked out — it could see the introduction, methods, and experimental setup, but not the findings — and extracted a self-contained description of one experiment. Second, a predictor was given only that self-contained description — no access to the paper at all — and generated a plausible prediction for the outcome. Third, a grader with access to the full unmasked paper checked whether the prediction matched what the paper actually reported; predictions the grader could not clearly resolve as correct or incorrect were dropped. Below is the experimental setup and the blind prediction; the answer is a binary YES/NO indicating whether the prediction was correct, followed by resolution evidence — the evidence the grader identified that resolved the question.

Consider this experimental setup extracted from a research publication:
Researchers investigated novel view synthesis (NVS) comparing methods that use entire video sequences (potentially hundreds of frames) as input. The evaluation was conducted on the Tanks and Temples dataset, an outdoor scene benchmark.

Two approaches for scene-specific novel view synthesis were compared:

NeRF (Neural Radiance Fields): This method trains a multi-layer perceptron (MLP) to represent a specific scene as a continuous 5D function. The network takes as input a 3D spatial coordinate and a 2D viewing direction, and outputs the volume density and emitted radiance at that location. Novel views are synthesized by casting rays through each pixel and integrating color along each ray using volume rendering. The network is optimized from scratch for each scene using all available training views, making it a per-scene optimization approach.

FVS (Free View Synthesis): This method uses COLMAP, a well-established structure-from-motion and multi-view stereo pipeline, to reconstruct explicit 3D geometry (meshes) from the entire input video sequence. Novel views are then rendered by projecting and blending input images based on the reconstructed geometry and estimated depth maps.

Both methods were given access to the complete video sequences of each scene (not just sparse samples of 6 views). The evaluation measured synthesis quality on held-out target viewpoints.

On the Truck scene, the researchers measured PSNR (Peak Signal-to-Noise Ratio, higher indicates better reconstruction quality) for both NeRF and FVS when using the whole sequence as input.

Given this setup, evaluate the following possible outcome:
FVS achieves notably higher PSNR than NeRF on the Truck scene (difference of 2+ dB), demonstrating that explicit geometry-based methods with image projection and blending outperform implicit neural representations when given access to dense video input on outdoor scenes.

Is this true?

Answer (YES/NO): NO